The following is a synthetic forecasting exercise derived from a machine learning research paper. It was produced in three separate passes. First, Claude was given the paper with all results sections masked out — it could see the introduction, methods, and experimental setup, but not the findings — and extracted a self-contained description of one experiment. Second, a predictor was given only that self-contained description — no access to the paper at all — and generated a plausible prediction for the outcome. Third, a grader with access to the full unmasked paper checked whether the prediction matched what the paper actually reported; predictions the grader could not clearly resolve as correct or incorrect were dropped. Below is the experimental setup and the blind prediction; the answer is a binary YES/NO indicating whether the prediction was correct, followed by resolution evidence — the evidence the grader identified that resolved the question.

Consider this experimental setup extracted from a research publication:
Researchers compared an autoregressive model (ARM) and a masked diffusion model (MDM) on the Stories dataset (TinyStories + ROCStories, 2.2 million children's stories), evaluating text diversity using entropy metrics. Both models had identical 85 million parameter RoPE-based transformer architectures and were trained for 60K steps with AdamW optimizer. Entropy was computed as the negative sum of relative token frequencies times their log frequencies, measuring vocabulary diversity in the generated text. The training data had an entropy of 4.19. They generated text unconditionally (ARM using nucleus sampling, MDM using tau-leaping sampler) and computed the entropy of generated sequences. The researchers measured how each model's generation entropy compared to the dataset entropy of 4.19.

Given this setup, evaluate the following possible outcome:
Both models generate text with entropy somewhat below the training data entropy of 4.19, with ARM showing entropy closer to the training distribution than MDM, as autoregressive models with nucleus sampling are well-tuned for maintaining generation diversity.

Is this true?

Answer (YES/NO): NO